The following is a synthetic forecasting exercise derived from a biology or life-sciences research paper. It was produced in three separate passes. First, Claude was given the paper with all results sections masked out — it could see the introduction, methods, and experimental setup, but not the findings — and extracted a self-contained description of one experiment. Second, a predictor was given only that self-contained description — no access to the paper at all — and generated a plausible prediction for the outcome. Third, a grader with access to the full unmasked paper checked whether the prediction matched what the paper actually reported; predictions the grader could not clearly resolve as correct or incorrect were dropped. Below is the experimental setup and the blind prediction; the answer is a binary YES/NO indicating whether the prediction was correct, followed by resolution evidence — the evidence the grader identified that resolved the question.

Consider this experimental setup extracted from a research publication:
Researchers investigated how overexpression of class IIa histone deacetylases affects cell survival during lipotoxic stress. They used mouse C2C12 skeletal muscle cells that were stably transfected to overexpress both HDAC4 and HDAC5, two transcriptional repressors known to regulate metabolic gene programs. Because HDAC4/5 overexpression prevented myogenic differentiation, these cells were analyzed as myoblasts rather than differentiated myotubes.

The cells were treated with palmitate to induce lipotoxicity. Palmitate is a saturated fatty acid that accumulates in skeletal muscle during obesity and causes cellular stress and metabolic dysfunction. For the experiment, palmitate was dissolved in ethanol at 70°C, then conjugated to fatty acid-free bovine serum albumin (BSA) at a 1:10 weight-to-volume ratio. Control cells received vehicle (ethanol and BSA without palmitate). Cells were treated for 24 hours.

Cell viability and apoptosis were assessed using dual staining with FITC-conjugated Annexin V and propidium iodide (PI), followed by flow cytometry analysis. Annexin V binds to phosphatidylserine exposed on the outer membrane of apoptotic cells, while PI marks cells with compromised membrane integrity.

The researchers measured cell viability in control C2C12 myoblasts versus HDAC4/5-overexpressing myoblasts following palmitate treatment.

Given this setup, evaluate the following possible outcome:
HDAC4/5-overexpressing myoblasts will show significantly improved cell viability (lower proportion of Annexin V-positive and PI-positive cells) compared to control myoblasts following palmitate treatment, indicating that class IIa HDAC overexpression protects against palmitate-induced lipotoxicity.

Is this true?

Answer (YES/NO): YES